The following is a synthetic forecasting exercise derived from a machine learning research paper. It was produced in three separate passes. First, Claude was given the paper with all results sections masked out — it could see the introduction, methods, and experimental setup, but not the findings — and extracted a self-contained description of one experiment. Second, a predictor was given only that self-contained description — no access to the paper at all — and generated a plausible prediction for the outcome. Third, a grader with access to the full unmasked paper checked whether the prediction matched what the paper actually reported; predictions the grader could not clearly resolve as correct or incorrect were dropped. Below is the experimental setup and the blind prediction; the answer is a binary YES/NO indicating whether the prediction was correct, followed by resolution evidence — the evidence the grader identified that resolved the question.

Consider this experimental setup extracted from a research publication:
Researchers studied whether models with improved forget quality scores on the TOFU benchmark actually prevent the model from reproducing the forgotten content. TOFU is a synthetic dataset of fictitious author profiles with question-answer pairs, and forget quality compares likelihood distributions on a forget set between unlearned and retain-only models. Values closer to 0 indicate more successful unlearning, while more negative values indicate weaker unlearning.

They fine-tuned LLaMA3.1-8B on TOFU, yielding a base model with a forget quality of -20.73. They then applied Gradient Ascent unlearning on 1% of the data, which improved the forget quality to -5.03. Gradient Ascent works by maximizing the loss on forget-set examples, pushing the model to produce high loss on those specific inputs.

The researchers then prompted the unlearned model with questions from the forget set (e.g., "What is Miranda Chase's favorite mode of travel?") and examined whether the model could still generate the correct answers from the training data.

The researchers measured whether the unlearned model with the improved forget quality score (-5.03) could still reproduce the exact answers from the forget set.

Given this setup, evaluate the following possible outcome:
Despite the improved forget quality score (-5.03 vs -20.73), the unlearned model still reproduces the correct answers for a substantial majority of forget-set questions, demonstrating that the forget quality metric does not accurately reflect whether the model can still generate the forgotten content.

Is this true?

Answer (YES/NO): YES